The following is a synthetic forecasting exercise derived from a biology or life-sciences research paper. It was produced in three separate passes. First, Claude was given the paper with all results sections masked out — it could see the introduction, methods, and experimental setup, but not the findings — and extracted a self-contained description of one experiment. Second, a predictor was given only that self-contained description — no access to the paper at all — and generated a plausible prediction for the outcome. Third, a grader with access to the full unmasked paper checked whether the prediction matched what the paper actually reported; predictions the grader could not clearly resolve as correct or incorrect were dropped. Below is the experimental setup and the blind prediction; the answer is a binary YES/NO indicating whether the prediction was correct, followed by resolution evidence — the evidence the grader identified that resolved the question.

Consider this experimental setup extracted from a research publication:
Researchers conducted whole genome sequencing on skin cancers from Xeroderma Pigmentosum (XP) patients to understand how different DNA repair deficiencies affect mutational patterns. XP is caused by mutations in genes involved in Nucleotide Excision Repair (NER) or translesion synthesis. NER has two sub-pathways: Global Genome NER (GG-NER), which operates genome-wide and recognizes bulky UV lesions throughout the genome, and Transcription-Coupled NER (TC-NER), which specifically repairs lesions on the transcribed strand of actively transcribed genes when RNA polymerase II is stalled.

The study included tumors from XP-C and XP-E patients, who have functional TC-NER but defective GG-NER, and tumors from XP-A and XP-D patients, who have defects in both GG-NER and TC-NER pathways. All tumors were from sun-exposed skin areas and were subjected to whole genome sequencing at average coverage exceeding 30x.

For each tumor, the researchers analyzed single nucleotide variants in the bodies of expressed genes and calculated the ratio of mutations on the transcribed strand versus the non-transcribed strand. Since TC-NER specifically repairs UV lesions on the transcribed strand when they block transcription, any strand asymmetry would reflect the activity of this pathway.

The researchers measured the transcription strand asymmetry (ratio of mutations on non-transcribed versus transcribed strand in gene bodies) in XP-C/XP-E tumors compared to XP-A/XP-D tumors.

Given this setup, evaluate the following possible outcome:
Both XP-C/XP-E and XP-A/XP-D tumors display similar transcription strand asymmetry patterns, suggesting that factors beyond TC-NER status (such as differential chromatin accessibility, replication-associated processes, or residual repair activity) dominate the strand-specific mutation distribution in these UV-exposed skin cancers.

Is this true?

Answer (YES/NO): NO